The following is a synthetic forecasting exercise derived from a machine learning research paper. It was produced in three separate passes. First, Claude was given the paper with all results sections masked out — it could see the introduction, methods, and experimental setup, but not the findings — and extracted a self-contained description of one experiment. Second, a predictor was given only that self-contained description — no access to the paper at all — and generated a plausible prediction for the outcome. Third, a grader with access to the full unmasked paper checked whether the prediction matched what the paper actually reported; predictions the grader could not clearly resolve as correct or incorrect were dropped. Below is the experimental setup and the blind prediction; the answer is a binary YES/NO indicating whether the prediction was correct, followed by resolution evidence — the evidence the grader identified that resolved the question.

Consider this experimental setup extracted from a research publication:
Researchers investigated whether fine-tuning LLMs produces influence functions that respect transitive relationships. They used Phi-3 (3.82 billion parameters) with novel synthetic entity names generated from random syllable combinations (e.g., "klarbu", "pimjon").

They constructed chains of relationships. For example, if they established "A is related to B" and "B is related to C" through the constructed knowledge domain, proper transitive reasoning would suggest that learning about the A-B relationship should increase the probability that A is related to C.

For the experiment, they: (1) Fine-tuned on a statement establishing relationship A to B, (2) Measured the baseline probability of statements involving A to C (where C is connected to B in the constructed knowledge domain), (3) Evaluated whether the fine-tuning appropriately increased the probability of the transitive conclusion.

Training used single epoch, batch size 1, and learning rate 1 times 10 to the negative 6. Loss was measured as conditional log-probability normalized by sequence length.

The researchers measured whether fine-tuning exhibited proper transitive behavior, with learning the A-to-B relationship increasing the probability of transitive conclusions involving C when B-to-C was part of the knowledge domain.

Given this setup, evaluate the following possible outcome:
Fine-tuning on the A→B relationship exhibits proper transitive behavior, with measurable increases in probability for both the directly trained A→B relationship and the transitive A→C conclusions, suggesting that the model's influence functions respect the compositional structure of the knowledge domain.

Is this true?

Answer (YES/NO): NO